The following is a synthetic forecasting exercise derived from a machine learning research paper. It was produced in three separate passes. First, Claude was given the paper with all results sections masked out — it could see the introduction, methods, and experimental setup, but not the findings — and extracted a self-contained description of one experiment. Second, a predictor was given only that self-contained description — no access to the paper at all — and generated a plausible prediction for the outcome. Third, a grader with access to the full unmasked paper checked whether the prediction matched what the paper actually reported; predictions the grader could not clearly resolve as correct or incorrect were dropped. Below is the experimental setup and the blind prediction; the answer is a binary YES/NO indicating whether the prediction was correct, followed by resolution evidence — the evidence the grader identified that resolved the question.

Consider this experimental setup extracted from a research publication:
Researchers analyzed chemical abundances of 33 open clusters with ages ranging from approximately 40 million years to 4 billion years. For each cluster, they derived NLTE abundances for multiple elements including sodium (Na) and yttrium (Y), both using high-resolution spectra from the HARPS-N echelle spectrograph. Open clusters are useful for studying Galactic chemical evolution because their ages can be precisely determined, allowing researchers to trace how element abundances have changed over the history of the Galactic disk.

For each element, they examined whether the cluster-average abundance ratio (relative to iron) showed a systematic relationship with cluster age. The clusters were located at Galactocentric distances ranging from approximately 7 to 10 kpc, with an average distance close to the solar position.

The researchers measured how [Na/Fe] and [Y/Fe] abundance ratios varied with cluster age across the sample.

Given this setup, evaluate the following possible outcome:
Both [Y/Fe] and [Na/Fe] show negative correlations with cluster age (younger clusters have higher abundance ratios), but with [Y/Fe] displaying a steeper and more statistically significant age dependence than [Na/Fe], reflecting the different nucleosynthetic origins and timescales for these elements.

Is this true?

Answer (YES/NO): NO